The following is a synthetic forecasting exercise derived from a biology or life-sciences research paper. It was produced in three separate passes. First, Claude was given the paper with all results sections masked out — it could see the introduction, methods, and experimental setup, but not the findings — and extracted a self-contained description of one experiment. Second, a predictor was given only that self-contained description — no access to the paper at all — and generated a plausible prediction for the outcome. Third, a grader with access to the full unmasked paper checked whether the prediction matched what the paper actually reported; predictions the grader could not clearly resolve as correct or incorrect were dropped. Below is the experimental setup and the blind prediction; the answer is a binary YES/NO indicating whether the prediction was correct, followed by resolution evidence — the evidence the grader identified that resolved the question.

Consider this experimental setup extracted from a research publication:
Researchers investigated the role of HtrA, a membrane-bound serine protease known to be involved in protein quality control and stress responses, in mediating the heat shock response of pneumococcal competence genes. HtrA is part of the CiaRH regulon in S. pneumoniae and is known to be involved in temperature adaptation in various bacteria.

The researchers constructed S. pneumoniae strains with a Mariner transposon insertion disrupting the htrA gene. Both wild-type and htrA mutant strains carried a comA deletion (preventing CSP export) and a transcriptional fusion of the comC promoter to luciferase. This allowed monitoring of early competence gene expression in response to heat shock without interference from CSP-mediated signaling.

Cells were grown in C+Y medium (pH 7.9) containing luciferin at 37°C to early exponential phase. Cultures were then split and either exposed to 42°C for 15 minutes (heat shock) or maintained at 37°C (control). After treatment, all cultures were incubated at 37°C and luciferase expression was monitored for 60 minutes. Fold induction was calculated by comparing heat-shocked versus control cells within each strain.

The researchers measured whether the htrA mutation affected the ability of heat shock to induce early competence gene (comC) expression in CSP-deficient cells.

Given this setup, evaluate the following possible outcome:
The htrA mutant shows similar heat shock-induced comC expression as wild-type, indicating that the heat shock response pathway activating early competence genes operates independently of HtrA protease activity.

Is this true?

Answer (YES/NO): NO